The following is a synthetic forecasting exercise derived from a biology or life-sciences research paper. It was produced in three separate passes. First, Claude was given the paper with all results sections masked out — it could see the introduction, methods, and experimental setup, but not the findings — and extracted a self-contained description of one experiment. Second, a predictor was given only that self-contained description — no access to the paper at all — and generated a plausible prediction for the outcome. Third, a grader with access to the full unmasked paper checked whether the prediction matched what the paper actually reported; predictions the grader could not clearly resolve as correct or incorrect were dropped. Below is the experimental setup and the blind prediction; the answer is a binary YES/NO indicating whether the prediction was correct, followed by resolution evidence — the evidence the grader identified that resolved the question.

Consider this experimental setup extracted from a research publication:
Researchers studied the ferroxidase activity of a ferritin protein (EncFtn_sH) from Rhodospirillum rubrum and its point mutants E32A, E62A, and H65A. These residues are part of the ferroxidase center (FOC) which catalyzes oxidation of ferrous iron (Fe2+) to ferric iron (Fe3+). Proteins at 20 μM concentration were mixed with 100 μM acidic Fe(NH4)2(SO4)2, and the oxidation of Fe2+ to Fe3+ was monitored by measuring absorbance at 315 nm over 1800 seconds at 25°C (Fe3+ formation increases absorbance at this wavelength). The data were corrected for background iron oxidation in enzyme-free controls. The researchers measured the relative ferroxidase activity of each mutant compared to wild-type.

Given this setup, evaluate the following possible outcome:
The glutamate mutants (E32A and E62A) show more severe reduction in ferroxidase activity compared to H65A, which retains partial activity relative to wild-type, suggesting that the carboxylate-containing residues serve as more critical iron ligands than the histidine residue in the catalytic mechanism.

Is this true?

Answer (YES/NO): NO